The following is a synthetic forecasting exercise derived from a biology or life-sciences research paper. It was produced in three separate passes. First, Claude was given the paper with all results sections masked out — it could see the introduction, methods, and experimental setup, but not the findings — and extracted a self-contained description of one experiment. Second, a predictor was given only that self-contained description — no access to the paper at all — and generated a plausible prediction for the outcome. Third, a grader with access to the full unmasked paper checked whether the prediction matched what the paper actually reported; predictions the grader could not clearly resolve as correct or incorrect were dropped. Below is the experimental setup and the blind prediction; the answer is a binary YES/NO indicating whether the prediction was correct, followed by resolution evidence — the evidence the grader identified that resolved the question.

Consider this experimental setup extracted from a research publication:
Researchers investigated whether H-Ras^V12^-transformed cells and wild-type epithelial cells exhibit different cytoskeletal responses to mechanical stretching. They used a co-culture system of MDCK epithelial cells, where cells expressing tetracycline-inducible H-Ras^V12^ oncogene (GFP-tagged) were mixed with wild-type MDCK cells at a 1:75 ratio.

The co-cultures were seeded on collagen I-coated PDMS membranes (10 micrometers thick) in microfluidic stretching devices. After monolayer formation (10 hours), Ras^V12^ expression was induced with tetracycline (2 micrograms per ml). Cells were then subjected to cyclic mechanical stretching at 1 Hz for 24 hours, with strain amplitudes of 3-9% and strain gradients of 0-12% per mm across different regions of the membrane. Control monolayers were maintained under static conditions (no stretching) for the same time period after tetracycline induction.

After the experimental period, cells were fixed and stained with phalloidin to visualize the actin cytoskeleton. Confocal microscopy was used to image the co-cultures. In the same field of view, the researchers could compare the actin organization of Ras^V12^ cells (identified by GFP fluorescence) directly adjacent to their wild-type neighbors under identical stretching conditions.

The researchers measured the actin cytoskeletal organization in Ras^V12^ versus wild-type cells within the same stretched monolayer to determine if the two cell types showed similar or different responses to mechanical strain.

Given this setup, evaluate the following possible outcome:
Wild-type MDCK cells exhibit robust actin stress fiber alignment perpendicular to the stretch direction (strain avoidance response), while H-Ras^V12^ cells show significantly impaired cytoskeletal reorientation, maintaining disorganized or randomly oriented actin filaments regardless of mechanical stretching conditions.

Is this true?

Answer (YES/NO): YES